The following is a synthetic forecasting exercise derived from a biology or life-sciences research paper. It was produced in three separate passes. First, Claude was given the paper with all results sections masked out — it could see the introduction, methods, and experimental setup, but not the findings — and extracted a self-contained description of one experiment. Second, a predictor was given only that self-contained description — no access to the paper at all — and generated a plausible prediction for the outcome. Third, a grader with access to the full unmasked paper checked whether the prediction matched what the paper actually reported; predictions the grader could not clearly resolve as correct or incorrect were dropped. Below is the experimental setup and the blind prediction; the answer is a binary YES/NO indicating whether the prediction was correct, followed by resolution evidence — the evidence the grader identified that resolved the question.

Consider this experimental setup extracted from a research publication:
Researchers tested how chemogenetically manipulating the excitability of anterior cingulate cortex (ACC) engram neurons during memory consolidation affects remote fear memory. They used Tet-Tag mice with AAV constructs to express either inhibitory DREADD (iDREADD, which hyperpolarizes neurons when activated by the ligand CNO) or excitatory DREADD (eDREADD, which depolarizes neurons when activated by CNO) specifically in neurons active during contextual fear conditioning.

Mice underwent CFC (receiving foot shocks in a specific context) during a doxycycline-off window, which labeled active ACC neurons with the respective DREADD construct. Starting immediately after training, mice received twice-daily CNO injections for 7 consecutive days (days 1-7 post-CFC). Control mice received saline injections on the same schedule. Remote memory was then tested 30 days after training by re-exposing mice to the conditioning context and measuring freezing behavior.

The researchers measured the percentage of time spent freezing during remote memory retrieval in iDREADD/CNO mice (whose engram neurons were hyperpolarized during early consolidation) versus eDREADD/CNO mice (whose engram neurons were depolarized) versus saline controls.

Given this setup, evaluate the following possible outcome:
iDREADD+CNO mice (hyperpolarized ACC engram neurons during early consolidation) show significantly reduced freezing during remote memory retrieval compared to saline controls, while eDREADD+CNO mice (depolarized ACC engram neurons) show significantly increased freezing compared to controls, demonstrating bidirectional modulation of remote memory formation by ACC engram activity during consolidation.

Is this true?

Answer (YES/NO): NO